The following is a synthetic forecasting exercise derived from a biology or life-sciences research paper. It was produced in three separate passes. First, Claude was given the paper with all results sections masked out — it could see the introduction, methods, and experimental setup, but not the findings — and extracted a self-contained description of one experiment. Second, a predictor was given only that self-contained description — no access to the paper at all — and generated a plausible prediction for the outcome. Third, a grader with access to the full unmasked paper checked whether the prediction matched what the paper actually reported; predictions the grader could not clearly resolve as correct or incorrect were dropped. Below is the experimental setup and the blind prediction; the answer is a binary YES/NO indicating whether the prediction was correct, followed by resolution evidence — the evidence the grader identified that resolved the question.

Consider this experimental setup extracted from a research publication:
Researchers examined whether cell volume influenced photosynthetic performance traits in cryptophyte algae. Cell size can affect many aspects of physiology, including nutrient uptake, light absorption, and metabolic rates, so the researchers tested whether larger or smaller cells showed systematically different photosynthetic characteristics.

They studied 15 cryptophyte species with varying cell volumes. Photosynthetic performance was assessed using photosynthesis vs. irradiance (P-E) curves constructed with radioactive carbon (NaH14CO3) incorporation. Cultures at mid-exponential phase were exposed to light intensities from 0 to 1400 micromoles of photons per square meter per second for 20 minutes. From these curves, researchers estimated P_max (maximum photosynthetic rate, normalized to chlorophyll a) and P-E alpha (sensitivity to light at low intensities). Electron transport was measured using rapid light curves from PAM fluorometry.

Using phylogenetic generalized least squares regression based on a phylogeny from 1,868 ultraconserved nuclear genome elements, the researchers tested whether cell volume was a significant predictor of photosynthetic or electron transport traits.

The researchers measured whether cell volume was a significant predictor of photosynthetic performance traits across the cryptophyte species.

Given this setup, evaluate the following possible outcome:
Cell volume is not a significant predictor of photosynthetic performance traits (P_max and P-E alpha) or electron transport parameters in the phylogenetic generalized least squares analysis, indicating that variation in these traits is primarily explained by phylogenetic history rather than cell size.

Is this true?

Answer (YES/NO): NO